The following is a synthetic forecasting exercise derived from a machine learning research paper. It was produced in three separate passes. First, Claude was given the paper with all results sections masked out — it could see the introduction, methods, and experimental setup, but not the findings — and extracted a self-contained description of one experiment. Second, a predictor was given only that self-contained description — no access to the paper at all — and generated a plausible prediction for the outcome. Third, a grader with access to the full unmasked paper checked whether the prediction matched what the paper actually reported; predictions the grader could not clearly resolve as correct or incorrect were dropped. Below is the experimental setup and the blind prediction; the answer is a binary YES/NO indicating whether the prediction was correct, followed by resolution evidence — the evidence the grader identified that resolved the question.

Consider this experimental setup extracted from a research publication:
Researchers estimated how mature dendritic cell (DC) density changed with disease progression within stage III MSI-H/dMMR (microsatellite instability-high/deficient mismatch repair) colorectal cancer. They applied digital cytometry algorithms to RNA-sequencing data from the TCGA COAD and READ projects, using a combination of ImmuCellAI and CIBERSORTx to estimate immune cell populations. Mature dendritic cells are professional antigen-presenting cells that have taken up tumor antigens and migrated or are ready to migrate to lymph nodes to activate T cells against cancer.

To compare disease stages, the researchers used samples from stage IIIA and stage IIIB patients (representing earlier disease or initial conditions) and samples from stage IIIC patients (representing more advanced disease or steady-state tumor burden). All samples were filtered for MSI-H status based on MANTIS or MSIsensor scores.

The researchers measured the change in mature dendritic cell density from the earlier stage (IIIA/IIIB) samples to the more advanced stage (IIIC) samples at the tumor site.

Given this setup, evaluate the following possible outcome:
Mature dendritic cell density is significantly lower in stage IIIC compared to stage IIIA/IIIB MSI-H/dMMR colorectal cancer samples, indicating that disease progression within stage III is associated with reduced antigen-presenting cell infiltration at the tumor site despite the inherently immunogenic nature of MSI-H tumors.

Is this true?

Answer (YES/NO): YES